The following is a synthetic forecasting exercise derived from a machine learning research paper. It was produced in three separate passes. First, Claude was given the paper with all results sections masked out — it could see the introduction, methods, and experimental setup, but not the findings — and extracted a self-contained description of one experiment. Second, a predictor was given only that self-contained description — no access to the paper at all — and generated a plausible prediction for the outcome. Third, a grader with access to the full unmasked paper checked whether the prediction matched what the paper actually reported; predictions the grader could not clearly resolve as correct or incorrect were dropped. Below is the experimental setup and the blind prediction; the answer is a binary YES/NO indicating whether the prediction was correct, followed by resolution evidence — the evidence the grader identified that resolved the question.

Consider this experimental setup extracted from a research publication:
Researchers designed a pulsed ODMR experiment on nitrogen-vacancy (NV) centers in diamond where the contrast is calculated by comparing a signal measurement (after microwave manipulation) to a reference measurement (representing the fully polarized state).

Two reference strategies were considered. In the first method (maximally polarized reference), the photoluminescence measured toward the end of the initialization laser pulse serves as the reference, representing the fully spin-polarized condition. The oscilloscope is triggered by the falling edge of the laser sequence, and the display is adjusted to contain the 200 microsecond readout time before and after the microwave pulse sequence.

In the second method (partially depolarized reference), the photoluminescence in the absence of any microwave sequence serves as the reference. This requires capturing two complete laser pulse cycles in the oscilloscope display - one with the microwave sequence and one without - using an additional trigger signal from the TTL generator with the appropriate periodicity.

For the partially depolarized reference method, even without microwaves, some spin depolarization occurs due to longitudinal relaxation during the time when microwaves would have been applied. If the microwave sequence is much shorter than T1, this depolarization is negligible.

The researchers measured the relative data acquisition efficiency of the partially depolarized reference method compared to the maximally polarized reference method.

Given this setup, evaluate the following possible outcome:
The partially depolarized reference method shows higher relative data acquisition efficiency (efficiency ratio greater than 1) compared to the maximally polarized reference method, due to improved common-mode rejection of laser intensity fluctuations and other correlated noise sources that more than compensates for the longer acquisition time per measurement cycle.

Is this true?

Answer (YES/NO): NO